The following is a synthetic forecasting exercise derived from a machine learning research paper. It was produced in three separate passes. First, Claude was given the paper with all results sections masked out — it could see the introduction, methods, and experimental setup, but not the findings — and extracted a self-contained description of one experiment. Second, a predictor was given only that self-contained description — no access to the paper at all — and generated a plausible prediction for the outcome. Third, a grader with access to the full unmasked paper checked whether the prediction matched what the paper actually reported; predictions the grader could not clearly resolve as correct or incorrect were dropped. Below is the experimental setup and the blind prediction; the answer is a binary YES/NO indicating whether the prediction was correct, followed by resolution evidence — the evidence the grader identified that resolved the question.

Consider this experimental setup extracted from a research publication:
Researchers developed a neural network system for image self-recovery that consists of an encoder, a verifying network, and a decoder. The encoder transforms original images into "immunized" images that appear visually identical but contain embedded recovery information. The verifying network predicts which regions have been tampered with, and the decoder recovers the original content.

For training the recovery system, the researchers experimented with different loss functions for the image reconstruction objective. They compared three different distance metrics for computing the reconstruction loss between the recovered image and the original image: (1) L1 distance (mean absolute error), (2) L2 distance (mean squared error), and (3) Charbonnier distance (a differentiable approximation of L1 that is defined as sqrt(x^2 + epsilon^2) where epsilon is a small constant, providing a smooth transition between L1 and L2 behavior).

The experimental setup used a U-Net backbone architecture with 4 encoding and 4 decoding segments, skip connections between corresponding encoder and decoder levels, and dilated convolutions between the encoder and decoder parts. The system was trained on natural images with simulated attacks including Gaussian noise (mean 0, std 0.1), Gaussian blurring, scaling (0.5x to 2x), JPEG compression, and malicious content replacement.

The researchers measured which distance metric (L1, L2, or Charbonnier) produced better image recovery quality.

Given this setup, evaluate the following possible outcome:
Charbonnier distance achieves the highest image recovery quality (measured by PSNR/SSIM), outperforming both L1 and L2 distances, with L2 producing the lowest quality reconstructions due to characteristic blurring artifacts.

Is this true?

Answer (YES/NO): NO